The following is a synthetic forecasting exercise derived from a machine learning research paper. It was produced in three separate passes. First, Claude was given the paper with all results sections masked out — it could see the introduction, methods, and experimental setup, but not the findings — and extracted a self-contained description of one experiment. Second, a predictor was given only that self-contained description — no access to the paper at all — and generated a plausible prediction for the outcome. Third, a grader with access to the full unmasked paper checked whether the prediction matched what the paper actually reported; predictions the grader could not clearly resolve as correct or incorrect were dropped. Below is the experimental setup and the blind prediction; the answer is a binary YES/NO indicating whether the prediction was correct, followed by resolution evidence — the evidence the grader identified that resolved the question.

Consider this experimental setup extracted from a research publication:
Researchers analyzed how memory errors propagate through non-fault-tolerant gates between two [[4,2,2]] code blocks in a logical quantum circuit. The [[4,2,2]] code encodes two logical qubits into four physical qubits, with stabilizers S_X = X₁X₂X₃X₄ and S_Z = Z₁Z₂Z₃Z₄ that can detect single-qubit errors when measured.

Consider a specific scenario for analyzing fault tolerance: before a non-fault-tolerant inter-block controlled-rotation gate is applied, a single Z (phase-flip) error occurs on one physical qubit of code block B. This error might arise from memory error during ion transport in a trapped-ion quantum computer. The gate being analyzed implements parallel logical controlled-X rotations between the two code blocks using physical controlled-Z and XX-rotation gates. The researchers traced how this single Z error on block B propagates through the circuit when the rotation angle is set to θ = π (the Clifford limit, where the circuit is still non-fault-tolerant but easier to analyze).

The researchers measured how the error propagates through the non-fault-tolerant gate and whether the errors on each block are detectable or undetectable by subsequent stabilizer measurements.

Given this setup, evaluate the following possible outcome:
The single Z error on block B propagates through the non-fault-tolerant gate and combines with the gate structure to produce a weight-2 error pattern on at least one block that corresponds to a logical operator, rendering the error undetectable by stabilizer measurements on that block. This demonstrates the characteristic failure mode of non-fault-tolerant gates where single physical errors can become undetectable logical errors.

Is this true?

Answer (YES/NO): YES